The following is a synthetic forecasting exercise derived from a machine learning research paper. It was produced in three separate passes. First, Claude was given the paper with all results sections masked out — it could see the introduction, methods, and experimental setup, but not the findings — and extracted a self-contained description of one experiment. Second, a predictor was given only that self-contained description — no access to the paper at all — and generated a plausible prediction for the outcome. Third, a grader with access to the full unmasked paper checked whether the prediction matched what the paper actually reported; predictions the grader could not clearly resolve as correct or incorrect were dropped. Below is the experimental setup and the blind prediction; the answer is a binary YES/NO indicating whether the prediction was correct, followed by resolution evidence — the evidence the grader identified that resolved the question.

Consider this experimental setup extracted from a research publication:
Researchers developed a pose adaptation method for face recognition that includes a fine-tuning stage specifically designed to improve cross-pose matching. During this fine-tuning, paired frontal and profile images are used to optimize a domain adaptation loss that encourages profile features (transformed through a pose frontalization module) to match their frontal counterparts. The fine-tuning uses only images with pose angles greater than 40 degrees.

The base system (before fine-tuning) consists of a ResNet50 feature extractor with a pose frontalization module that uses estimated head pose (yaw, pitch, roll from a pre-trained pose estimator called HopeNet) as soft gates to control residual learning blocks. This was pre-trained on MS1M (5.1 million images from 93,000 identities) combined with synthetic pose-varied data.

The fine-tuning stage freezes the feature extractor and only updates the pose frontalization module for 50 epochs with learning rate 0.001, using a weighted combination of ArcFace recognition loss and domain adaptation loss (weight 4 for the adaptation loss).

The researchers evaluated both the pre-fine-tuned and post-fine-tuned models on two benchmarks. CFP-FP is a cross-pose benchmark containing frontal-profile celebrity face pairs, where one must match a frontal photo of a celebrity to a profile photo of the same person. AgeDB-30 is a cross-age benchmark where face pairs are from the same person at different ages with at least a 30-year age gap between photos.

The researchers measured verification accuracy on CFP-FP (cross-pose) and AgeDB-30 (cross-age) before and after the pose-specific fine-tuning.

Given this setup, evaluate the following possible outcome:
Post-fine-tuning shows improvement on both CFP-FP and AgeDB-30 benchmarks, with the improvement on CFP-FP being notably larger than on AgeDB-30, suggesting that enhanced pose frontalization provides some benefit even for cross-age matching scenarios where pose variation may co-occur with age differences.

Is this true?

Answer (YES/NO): NO